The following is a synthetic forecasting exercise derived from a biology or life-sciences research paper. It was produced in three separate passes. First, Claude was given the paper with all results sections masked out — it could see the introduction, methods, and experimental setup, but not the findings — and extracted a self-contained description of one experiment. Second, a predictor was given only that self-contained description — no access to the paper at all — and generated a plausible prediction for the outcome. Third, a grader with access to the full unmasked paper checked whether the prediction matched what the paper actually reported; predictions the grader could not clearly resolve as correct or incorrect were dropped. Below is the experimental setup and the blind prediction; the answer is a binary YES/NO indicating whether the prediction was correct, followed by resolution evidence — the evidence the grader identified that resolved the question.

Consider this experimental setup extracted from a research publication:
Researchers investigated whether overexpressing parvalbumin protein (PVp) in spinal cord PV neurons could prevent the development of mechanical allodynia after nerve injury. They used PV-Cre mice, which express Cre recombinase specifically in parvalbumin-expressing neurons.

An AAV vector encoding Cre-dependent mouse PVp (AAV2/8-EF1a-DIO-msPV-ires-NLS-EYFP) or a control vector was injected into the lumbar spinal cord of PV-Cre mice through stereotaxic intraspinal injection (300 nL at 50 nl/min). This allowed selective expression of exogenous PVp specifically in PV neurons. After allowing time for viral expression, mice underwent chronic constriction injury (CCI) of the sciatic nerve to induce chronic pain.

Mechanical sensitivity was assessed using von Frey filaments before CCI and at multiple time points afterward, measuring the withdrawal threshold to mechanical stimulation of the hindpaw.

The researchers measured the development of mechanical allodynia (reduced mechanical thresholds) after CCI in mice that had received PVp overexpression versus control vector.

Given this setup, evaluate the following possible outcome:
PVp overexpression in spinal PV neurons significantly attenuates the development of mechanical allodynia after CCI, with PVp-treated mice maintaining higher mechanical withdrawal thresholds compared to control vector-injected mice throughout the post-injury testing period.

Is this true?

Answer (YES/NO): YES